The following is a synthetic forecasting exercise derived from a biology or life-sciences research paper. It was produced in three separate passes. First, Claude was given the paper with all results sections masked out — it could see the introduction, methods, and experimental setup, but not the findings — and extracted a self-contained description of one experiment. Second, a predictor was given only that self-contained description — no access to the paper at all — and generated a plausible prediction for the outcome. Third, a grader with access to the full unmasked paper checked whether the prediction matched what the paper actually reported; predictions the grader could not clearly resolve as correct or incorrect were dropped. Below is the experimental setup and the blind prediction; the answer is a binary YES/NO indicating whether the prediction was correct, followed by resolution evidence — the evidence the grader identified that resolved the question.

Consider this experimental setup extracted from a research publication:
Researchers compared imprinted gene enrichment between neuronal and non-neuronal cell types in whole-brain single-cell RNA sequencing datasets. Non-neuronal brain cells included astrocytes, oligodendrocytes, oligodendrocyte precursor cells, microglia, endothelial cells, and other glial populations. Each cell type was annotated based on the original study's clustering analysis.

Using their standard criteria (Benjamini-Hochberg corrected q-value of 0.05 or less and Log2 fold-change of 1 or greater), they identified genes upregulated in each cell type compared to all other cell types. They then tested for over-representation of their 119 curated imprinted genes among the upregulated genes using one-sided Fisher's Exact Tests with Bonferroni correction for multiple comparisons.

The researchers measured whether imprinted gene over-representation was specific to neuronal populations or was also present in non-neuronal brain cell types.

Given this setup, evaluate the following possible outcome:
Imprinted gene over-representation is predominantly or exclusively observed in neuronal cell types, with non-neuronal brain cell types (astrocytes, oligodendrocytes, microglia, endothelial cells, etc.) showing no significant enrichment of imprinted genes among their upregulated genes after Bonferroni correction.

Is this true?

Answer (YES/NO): YES